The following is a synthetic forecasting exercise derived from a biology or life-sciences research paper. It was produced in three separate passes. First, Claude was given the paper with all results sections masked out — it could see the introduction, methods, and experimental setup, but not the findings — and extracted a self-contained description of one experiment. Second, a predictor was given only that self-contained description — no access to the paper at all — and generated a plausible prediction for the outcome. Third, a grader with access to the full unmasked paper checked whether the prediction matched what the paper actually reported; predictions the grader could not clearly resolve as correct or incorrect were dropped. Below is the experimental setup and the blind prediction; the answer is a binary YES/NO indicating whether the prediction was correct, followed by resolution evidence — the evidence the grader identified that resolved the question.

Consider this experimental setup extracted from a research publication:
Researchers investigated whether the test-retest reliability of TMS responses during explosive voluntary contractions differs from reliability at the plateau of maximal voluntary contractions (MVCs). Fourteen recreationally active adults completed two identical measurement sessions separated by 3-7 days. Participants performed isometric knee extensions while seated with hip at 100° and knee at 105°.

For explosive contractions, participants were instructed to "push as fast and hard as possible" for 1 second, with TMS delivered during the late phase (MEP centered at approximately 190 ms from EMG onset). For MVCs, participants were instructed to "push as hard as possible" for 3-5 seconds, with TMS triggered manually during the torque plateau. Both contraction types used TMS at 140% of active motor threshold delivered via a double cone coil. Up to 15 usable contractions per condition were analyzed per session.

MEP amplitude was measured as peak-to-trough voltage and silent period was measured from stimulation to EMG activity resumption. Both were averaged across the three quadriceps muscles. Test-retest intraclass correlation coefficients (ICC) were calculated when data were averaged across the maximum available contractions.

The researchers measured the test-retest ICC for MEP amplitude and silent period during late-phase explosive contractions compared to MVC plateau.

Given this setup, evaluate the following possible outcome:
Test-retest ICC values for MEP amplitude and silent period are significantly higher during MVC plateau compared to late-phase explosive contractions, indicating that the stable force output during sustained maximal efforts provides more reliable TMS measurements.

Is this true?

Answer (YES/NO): NO